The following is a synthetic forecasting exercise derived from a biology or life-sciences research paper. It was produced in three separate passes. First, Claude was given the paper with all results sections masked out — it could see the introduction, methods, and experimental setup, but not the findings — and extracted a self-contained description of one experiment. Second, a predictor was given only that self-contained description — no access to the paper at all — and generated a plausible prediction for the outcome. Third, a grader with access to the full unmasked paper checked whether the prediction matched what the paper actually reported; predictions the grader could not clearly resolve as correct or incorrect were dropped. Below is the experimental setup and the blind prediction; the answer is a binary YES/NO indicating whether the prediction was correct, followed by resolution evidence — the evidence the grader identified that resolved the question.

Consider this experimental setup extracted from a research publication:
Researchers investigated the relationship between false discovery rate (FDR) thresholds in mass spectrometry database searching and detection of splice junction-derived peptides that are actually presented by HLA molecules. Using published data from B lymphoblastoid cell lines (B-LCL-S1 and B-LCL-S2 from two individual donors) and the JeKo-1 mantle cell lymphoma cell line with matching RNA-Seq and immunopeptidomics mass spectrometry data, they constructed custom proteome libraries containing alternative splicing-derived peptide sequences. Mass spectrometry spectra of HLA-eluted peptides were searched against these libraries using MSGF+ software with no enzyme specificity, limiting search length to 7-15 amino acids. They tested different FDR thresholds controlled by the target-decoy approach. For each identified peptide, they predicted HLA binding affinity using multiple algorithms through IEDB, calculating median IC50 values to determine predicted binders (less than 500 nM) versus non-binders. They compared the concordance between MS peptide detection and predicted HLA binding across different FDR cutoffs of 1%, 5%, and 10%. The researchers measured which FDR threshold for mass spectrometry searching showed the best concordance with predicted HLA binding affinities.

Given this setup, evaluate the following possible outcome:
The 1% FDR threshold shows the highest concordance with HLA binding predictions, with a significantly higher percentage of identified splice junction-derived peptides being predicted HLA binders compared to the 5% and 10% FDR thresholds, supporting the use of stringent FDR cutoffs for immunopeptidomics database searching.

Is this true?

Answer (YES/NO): NO